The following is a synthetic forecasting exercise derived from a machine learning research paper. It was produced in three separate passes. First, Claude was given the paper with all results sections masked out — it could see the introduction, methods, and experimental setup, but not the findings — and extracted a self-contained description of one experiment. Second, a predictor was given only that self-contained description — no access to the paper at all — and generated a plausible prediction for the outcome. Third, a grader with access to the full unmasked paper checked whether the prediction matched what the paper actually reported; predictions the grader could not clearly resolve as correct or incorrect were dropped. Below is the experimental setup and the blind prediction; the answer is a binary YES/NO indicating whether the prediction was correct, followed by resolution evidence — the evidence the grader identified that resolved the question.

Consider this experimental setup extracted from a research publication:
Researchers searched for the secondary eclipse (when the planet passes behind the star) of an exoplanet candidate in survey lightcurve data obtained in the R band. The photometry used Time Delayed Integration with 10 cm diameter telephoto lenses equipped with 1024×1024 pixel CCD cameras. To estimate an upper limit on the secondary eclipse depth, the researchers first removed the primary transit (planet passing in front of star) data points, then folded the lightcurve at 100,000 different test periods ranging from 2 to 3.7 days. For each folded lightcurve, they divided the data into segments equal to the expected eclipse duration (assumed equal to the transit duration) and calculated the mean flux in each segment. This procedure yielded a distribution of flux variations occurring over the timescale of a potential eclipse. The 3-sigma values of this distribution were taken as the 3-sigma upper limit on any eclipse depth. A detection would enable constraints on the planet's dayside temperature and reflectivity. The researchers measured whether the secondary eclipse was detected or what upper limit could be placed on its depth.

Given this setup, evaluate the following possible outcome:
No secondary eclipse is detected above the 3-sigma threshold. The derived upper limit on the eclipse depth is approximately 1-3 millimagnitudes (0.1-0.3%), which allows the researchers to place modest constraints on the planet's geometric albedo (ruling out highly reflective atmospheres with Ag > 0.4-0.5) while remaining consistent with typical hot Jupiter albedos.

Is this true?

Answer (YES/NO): NO